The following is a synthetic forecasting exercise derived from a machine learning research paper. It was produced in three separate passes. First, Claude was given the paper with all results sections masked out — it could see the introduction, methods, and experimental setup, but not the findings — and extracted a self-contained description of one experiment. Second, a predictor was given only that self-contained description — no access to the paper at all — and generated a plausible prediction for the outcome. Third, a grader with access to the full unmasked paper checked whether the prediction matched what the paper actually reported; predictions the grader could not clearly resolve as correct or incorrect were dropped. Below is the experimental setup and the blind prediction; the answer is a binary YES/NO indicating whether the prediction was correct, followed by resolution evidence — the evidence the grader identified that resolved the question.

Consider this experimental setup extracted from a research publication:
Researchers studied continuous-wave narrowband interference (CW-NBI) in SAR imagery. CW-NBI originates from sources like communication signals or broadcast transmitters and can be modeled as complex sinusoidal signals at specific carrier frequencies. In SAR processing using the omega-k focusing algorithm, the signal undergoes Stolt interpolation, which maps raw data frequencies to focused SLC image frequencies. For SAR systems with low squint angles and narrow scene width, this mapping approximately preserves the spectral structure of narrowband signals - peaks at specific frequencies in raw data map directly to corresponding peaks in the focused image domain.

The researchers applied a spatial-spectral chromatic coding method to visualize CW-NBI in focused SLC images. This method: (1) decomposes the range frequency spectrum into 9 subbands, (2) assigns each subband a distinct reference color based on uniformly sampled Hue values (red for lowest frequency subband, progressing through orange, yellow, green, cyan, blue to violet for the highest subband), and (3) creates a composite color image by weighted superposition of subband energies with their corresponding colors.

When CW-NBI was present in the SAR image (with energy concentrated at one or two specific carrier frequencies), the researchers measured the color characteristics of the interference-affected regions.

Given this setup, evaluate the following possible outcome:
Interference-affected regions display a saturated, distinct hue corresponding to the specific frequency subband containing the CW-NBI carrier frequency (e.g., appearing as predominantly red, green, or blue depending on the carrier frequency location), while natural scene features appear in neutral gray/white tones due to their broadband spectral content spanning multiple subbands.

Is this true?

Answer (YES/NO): YES